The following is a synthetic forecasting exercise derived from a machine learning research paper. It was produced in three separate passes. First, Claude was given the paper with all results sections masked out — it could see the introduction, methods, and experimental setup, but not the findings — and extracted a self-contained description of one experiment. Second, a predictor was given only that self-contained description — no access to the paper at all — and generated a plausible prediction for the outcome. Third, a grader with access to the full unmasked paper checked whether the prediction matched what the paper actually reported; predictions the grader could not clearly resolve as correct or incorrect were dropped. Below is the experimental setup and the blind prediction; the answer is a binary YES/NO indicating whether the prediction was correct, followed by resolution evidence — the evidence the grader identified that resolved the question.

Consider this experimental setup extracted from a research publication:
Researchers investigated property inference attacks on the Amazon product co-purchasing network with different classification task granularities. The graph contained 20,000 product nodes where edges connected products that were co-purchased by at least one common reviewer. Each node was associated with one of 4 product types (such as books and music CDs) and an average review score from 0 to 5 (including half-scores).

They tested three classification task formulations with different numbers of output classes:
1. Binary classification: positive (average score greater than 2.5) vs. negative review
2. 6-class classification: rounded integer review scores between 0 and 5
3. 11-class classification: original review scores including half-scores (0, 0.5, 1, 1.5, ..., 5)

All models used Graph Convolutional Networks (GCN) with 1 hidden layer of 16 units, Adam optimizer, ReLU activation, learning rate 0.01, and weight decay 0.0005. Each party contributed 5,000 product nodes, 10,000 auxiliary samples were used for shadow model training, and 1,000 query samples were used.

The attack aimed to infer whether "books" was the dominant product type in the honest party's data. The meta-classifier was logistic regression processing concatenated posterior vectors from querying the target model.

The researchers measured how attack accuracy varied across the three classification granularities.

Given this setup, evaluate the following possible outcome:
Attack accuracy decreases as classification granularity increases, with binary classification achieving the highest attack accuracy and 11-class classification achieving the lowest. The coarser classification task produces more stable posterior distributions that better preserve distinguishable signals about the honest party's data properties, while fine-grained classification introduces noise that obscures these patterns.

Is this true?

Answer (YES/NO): NO